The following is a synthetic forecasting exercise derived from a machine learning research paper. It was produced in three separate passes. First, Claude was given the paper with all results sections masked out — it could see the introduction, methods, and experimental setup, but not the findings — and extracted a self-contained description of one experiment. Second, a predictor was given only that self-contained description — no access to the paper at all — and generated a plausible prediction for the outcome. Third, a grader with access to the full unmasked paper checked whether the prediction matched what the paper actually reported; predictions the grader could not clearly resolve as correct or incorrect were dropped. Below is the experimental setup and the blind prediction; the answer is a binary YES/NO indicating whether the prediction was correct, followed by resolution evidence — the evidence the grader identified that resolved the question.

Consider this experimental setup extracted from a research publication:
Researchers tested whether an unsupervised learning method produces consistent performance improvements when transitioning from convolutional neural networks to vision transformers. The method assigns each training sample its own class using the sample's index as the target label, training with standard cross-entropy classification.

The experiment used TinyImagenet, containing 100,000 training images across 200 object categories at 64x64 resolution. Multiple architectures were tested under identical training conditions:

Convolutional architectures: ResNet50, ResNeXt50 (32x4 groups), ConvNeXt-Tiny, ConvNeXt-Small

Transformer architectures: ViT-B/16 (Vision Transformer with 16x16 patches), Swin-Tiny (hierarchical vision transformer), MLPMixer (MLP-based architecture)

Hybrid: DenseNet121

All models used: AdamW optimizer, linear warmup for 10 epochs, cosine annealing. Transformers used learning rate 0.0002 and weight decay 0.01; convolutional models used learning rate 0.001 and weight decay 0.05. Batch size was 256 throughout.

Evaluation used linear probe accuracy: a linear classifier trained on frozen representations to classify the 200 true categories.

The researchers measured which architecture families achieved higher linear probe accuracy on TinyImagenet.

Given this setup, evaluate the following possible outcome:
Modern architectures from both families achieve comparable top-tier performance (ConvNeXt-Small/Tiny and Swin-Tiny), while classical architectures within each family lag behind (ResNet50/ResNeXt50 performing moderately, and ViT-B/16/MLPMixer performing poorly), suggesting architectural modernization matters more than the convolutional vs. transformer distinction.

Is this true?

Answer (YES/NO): NO